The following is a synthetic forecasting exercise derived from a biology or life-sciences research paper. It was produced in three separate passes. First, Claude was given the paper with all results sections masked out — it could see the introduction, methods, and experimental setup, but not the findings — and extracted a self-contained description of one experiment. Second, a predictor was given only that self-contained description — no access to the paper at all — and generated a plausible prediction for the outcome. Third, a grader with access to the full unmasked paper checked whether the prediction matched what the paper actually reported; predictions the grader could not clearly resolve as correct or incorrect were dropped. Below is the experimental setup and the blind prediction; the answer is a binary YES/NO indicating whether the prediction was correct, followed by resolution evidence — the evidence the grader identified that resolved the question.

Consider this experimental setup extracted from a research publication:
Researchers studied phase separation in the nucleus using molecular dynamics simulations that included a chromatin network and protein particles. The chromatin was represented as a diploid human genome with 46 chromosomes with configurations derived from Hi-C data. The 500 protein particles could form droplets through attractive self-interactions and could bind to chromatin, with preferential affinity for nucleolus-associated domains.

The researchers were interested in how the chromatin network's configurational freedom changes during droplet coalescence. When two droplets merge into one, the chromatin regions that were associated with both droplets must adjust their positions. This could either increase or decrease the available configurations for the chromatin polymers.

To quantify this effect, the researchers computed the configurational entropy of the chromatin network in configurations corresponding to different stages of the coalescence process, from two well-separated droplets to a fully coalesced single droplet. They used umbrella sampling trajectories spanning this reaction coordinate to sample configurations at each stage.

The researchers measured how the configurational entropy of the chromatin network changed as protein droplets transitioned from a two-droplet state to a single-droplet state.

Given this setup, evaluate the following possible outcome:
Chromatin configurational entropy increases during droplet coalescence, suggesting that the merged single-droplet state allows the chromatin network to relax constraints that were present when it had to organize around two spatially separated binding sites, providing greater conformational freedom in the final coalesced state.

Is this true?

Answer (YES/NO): NO